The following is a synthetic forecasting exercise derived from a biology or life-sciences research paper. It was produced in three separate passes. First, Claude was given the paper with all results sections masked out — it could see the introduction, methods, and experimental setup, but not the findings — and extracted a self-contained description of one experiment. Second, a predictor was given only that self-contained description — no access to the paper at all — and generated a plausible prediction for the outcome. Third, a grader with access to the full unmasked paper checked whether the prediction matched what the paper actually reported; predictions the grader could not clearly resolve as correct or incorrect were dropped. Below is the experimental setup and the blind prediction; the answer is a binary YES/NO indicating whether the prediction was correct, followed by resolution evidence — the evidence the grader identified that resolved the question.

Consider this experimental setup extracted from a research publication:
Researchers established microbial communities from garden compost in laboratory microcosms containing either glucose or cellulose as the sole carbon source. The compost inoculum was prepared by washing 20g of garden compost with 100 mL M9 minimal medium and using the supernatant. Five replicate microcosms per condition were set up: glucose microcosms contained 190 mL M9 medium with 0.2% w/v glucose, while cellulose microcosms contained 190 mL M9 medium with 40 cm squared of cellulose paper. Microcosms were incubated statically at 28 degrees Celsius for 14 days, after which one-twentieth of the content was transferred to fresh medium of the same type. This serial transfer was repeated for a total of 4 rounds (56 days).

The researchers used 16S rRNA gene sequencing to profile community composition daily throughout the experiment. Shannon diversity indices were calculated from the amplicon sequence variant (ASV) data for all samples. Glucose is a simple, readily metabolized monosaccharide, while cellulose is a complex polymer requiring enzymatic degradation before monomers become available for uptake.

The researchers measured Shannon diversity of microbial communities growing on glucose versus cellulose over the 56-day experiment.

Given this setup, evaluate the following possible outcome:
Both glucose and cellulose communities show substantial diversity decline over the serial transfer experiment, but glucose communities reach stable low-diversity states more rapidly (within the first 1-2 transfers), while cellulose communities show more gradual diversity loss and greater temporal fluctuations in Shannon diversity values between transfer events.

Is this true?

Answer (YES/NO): NO